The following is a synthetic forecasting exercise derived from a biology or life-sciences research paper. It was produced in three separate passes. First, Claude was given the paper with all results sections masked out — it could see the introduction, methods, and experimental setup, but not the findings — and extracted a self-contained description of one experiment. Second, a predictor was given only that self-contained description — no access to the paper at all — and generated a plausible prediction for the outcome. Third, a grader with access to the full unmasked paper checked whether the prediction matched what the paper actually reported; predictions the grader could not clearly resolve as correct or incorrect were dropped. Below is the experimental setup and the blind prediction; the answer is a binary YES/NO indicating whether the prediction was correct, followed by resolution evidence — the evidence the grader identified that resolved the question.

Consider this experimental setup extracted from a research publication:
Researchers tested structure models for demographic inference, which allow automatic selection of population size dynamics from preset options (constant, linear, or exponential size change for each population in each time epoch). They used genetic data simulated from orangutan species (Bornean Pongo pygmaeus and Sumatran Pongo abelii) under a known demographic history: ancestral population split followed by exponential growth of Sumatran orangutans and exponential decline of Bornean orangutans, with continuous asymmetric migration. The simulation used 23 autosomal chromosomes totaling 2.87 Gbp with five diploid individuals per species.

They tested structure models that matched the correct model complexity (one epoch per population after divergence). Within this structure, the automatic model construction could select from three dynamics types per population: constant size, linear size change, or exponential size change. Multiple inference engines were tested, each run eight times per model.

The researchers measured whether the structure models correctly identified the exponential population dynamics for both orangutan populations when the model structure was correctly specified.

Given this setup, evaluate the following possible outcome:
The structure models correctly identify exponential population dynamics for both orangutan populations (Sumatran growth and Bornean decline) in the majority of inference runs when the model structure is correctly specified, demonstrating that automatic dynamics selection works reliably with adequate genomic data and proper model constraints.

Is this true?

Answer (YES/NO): YES